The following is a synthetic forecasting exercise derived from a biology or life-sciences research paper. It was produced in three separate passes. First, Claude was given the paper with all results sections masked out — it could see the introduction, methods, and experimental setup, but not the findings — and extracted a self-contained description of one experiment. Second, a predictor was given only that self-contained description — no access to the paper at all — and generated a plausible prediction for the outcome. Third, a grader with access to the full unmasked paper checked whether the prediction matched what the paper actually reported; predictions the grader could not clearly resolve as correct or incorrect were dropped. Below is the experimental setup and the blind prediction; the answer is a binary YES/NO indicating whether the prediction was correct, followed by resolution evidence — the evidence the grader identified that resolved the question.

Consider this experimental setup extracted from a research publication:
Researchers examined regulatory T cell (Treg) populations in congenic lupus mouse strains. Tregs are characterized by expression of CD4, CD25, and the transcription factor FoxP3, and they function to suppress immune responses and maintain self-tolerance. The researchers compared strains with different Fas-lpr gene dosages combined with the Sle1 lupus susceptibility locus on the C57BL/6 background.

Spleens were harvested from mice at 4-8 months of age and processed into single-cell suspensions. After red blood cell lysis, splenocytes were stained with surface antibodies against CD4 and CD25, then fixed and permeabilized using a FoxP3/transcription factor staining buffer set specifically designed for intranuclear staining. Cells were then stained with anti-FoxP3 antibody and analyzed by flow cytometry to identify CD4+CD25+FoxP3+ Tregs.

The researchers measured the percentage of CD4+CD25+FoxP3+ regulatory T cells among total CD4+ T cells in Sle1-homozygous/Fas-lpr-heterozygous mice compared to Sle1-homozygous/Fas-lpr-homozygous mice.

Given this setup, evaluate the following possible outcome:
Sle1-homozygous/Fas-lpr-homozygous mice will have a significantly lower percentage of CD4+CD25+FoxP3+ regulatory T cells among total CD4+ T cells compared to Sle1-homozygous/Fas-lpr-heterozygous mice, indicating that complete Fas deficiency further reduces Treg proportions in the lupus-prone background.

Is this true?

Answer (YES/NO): NO